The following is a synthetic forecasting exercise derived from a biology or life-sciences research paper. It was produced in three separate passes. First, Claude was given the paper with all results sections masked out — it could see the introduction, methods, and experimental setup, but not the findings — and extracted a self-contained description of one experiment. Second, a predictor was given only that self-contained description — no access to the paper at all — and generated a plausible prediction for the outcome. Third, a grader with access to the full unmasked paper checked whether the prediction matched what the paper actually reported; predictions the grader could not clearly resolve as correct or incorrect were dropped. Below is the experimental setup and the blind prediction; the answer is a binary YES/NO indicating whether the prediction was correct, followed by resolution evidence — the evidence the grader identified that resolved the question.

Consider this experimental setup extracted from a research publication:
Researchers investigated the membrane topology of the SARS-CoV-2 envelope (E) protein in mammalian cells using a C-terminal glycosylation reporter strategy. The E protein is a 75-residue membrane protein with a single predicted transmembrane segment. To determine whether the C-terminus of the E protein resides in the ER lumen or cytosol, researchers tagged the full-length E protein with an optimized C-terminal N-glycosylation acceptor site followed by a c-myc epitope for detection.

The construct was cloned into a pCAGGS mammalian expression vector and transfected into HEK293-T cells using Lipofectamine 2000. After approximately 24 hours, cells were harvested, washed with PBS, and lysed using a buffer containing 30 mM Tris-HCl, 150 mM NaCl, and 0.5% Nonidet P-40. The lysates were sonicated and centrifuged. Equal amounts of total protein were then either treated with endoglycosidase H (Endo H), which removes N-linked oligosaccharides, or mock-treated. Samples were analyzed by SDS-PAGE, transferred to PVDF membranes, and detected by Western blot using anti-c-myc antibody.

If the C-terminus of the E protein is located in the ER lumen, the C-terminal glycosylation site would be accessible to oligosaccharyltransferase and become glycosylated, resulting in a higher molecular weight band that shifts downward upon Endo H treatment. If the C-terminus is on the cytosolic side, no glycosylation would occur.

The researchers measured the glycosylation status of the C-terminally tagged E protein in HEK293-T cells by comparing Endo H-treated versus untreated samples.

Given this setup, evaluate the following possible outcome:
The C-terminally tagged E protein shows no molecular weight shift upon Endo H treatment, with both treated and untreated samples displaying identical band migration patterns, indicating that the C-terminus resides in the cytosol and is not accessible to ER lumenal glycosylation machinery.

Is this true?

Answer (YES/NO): YES